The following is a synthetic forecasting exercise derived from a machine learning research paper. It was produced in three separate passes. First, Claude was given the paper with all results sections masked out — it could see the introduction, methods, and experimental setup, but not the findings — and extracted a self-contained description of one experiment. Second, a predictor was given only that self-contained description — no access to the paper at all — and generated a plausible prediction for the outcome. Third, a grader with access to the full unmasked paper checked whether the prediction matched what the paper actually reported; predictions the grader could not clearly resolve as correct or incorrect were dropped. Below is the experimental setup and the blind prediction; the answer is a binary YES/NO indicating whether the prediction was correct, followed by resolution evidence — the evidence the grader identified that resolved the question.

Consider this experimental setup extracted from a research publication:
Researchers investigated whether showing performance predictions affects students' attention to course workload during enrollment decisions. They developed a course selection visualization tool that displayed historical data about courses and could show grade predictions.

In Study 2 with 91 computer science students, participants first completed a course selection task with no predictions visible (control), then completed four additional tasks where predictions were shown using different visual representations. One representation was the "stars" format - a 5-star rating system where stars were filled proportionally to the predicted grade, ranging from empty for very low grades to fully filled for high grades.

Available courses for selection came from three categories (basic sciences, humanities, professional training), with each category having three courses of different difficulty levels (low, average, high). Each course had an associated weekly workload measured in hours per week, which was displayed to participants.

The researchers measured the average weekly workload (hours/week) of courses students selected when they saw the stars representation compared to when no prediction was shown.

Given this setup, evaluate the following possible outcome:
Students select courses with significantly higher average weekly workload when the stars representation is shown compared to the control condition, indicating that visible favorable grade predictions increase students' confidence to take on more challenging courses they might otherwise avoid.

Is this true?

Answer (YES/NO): NO